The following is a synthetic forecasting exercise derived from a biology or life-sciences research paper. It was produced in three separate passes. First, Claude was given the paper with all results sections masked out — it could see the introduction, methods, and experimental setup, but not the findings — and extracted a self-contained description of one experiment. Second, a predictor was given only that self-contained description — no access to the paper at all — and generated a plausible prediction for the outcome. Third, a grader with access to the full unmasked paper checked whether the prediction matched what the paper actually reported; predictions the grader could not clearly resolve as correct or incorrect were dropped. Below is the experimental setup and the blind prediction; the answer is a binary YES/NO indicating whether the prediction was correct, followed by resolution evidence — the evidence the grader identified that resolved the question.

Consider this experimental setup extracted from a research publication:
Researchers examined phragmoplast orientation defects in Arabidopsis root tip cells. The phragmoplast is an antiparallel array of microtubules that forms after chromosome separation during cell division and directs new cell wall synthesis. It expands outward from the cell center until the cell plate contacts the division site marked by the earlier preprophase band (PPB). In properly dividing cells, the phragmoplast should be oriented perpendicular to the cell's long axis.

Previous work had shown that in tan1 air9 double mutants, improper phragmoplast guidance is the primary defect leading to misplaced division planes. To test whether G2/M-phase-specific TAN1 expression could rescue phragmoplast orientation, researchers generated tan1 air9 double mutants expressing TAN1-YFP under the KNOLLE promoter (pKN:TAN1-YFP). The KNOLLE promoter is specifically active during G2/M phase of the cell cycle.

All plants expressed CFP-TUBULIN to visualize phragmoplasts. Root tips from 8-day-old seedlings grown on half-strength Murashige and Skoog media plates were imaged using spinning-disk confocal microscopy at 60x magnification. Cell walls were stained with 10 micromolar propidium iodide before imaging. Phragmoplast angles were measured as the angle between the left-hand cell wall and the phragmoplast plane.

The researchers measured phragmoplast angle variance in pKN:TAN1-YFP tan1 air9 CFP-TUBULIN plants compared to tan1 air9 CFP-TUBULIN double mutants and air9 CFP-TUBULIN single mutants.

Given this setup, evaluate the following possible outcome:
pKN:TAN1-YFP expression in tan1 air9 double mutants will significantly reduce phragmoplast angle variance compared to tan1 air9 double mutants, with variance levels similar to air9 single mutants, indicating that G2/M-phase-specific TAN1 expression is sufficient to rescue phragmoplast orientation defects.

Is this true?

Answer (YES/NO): YES